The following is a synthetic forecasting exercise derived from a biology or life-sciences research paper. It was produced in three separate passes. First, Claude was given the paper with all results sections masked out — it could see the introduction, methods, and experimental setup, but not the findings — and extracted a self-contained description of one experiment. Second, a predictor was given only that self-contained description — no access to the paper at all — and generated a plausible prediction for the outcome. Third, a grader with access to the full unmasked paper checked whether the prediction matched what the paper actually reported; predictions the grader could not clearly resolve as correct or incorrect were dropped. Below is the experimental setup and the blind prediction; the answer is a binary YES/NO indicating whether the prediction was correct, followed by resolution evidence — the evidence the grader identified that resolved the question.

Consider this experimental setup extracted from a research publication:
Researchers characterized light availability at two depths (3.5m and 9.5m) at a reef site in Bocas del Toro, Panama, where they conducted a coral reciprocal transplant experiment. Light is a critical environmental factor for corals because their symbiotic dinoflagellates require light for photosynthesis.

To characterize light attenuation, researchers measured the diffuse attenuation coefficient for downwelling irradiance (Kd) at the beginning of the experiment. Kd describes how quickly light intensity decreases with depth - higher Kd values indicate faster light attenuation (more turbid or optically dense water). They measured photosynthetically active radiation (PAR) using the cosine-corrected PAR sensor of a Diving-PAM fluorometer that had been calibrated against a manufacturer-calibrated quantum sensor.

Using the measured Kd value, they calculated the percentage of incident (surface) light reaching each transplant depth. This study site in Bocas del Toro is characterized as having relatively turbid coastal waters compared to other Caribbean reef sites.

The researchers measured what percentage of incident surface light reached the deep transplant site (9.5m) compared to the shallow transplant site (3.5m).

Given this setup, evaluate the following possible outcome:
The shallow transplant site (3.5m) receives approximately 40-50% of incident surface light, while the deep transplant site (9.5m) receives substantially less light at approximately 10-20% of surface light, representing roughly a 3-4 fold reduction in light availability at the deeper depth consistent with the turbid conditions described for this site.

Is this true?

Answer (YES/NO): NO